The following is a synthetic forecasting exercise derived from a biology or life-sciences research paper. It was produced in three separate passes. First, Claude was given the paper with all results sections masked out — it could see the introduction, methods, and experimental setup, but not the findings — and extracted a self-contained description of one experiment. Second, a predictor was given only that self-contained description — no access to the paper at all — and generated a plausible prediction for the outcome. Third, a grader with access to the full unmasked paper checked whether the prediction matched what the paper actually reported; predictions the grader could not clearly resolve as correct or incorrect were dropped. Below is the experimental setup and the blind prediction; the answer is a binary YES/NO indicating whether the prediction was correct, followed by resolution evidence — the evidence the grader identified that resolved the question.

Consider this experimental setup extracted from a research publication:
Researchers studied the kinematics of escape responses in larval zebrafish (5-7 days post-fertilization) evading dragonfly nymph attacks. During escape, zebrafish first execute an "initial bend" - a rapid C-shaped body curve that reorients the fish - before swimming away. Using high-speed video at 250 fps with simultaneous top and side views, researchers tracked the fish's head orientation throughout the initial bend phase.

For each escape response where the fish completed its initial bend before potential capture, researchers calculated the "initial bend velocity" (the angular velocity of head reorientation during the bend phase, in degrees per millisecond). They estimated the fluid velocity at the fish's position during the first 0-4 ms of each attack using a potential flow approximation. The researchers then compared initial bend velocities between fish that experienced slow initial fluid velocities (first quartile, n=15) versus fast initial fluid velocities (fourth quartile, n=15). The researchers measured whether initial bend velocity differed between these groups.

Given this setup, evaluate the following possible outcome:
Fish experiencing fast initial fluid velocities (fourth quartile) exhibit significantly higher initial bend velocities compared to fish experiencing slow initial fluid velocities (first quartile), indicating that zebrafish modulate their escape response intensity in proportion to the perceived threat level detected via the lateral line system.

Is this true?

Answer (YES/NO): YES